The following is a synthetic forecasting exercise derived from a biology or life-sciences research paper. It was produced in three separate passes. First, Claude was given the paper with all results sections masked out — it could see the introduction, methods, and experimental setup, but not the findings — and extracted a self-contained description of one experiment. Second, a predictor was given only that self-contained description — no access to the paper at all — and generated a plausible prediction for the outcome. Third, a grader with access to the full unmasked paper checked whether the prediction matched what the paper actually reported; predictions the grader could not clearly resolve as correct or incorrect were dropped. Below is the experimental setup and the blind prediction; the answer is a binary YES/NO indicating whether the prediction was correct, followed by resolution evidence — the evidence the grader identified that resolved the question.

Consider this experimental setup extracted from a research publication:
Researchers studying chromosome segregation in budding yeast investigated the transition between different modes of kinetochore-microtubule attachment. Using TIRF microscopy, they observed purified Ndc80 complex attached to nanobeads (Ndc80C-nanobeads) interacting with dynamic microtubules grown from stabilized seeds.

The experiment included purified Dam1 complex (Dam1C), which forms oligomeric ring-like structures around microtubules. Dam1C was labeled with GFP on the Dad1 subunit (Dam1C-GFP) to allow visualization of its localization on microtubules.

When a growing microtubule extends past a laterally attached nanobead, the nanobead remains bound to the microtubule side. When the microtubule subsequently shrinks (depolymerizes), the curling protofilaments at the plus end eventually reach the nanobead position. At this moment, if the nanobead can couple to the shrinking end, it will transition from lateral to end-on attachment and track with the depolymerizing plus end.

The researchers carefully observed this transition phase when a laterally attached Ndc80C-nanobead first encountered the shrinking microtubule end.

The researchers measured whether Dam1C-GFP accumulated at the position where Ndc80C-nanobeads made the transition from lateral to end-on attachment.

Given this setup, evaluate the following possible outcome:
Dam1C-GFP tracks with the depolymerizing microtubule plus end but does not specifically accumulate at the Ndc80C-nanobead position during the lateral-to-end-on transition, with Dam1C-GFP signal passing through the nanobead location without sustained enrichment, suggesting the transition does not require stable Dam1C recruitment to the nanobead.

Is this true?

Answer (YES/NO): NO